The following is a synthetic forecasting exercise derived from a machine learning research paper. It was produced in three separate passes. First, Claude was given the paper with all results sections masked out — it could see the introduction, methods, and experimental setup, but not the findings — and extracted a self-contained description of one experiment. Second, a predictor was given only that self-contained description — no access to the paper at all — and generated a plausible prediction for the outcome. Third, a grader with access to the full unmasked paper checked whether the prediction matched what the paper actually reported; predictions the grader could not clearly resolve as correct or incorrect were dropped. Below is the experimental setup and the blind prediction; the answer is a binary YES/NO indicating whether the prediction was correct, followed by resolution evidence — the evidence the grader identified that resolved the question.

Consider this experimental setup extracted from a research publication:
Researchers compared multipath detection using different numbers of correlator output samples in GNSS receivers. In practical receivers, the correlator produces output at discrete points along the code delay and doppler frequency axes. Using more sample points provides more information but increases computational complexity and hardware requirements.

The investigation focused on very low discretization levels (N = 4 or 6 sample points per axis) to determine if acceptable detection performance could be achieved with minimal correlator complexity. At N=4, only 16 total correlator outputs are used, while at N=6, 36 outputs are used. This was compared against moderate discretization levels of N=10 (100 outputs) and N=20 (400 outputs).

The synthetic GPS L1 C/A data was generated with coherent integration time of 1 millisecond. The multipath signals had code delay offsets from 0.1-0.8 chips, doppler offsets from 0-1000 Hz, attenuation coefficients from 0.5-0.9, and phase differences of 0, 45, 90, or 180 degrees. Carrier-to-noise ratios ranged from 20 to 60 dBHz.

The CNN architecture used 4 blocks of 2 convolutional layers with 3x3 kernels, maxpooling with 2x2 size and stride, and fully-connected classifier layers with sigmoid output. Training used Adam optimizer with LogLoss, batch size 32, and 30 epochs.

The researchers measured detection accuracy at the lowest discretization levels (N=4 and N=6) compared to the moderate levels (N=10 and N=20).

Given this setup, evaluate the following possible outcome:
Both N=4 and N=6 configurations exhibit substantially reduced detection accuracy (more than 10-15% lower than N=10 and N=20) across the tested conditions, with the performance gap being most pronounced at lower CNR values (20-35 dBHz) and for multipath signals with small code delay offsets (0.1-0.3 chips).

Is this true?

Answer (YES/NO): NO